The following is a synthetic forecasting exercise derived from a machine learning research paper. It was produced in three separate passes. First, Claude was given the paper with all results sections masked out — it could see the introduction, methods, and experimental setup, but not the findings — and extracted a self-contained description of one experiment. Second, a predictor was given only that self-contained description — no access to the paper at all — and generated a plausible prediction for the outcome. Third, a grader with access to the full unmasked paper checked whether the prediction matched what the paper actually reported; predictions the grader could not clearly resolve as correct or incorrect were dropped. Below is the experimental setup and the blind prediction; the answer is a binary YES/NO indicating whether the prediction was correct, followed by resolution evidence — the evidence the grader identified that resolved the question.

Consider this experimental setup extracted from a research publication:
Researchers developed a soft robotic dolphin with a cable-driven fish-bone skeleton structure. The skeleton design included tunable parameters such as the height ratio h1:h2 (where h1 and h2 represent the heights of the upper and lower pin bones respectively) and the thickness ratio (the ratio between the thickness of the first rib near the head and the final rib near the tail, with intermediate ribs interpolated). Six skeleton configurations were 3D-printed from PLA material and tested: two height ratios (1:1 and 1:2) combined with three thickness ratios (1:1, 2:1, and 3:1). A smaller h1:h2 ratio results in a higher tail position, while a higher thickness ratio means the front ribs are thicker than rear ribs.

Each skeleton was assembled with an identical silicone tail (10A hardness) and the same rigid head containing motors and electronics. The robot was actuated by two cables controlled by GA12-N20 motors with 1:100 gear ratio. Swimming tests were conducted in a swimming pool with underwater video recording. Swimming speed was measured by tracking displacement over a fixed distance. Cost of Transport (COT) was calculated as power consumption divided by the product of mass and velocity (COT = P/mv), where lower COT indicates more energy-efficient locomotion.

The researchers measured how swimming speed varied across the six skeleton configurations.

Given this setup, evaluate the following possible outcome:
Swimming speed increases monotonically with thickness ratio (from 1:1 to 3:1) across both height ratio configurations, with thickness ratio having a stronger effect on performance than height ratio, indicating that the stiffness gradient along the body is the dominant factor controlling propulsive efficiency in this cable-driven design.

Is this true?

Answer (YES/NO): NO